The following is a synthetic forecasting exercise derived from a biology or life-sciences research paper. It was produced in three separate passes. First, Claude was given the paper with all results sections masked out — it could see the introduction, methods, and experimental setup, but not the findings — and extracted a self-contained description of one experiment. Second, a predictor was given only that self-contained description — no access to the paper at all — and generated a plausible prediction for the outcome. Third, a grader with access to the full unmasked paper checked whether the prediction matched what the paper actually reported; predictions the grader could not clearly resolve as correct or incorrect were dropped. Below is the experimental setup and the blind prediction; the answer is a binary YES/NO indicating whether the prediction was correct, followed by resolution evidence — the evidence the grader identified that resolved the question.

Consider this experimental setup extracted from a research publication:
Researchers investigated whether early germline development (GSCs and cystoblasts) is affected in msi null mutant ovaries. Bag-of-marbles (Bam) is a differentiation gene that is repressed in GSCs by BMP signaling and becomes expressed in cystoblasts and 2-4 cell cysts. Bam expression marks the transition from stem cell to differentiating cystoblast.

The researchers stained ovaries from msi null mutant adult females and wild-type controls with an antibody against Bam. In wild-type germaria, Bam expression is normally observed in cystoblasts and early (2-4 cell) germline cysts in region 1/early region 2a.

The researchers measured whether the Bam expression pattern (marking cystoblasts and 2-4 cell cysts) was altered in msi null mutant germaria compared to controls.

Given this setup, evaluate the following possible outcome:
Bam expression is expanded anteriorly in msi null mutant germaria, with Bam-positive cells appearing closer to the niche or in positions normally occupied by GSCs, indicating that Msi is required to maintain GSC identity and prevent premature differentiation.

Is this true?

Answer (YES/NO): NO